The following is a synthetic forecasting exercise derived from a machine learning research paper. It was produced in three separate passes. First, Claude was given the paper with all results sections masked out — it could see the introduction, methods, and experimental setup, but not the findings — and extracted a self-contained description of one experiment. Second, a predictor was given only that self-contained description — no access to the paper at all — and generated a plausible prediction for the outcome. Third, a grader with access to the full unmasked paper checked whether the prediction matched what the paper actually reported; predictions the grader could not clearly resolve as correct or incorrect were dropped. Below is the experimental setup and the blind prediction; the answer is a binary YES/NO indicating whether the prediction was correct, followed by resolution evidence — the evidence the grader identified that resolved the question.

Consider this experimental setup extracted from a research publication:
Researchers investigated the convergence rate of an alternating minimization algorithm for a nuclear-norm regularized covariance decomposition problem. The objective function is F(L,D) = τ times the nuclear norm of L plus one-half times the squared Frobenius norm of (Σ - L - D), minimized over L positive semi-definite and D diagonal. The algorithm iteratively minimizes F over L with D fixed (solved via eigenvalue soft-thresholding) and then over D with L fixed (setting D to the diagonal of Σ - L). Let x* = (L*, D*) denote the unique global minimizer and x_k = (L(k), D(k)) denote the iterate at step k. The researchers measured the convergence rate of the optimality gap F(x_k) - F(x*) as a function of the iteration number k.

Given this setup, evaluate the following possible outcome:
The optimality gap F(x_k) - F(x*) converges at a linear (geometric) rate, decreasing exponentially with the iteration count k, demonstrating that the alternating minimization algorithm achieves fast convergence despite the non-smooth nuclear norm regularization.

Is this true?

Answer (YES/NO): NO